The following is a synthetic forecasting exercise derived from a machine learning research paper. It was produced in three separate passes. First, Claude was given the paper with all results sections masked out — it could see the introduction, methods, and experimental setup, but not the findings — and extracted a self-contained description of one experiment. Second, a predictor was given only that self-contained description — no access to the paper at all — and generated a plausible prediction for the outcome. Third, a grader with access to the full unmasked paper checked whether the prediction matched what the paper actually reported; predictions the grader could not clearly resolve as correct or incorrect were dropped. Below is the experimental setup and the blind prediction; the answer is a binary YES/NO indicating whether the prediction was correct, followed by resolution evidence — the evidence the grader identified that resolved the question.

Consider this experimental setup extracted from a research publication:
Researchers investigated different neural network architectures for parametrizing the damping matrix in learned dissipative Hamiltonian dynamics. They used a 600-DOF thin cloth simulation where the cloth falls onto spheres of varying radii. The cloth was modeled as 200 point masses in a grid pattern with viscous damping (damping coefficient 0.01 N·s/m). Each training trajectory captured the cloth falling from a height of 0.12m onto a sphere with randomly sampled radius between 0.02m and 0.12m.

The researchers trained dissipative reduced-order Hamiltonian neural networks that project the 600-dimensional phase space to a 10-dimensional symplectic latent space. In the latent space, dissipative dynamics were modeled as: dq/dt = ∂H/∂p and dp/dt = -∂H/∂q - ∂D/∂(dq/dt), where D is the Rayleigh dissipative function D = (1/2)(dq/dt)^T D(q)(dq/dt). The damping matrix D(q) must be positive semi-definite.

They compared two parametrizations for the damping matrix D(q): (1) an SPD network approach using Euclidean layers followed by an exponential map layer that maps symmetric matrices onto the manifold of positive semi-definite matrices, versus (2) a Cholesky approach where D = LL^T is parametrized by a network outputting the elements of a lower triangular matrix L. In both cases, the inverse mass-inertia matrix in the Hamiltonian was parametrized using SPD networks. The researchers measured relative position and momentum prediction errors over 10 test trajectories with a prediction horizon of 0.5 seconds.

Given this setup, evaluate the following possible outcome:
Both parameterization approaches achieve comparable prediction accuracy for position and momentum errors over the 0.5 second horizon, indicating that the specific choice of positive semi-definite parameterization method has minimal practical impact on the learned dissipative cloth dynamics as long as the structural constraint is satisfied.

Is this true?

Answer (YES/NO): YES